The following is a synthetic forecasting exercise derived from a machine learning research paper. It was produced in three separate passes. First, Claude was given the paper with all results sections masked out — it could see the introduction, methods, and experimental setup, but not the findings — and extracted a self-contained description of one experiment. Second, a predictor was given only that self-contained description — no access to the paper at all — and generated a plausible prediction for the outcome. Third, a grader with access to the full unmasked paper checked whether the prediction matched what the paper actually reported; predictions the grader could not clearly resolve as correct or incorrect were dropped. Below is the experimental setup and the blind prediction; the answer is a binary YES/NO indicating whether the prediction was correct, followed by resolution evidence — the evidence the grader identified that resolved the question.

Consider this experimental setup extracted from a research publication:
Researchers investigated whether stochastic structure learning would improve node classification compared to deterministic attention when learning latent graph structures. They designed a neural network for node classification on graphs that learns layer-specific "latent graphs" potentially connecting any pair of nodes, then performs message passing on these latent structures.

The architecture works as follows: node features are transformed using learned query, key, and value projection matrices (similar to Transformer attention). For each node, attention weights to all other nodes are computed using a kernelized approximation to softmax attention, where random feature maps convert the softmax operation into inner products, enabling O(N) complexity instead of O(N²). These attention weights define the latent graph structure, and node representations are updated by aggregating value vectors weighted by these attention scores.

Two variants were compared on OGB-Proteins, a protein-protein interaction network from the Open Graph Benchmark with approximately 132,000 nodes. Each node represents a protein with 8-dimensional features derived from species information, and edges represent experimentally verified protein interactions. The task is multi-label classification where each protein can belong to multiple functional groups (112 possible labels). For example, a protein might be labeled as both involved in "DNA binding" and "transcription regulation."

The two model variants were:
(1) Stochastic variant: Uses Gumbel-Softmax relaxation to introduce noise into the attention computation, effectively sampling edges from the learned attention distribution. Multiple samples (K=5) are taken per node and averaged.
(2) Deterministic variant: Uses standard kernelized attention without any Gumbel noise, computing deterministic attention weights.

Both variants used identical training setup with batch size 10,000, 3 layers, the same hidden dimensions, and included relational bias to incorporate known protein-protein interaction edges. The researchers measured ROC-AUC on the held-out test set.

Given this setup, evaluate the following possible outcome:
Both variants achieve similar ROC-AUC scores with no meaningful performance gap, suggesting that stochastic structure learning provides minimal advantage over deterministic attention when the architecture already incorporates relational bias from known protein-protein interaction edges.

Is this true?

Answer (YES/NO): NO